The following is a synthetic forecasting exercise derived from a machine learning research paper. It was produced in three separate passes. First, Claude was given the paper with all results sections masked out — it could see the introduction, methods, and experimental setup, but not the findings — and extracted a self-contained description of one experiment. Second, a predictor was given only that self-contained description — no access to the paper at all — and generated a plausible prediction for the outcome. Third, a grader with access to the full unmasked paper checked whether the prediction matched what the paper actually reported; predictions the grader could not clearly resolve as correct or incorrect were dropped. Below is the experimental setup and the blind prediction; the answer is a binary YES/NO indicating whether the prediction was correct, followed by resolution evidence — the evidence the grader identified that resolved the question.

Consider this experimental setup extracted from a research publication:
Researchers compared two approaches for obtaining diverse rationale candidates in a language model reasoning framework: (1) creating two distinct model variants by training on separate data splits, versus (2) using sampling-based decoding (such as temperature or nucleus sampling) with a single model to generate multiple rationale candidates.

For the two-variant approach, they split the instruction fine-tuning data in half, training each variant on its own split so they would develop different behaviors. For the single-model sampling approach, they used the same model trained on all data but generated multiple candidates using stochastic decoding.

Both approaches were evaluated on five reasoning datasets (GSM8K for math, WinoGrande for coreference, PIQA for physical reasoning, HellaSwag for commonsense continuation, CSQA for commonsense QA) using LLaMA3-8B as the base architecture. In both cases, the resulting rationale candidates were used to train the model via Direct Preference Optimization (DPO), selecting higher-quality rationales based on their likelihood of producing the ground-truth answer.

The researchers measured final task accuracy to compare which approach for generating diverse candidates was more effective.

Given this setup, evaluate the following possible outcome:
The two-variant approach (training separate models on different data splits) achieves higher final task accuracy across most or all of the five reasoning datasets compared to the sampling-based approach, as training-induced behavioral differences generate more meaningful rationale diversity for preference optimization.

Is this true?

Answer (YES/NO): YES